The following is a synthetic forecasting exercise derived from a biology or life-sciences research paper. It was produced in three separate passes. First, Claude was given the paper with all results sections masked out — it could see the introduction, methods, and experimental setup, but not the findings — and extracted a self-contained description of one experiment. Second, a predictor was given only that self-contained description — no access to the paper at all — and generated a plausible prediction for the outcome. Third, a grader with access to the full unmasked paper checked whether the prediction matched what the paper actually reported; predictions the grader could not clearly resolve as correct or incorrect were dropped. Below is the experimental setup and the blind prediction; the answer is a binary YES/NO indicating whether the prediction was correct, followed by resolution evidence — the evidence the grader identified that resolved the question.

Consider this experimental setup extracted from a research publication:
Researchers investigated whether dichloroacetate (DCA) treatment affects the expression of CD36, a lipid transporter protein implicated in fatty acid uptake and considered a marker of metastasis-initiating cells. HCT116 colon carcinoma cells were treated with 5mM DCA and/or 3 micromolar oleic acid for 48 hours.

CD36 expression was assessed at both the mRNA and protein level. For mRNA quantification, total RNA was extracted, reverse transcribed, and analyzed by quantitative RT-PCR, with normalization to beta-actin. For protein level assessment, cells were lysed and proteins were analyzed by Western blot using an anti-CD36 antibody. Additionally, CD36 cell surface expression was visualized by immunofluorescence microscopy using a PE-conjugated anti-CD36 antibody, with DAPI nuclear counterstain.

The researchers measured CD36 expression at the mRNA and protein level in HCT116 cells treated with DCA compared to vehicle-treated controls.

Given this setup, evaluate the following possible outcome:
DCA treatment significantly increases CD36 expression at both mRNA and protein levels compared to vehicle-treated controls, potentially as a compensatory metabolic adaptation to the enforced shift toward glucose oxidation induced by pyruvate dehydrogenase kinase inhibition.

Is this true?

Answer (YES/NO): YES